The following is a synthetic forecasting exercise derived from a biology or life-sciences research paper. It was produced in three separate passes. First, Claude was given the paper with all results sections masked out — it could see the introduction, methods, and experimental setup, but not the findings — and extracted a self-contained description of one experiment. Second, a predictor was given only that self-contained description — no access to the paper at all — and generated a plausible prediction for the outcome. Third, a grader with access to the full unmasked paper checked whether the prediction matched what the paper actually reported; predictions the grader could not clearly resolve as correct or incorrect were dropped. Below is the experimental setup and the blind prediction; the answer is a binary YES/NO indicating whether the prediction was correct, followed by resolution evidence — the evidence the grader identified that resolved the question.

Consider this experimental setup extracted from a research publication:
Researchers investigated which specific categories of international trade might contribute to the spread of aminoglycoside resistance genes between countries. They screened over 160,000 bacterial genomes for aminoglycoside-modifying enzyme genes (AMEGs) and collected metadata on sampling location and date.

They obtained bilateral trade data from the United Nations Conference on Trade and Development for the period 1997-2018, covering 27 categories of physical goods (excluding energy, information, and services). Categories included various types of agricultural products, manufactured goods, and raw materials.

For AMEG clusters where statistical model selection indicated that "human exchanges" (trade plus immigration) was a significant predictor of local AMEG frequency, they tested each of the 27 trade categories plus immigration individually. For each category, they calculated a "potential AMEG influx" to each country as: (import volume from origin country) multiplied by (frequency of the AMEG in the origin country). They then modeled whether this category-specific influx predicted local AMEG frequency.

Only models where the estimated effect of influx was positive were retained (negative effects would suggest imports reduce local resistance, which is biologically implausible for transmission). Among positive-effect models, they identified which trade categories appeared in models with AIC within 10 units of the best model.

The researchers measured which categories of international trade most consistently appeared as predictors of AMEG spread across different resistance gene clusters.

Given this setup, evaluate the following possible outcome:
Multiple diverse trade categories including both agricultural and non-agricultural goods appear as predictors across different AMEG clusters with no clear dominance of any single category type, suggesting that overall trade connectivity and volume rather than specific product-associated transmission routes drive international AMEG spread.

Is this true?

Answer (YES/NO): NO